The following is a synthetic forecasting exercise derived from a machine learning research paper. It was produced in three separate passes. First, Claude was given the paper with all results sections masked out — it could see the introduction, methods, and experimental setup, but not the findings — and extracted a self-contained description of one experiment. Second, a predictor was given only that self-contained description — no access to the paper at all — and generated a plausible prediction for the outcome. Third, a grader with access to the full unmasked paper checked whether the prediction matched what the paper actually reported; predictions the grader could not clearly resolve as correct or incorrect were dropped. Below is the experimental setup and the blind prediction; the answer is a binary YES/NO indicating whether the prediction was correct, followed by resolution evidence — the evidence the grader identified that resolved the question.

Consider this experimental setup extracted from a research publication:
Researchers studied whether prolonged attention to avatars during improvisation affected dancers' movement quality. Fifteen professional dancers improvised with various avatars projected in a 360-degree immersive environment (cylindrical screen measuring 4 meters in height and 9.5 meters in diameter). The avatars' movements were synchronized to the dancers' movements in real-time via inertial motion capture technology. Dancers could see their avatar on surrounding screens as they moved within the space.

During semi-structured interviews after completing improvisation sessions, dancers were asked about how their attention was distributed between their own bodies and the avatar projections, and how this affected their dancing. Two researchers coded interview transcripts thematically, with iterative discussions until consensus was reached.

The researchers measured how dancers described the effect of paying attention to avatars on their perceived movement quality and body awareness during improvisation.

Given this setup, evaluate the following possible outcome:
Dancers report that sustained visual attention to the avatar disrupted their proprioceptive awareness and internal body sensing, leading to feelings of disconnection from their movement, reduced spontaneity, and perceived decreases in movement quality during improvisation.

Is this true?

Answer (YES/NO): YES